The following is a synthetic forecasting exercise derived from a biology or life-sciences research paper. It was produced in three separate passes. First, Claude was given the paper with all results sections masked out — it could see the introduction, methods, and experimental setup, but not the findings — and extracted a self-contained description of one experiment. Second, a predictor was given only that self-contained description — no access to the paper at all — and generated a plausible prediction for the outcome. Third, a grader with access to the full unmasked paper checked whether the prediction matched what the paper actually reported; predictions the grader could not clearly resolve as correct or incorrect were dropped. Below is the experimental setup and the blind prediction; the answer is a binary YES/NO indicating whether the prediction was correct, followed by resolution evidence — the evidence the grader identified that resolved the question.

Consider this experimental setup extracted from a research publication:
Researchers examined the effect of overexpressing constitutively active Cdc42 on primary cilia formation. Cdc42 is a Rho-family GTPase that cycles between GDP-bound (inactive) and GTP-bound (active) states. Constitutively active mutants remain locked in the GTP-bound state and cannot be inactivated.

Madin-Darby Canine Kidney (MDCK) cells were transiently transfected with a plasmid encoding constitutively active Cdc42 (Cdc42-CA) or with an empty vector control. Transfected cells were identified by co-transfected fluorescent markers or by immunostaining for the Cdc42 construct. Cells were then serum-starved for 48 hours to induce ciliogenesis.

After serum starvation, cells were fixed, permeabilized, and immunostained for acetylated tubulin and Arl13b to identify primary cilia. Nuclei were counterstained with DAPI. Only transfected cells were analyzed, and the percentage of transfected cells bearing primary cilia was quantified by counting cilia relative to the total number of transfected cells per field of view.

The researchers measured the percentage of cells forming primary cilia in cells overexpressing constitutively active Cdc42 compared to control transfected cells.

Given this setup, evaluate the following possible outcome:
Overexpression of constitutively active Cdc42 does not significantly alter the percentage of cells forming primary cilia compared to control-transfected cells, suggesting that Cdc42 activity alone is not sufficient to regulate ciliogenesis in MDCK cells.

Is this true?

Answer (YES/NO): NO